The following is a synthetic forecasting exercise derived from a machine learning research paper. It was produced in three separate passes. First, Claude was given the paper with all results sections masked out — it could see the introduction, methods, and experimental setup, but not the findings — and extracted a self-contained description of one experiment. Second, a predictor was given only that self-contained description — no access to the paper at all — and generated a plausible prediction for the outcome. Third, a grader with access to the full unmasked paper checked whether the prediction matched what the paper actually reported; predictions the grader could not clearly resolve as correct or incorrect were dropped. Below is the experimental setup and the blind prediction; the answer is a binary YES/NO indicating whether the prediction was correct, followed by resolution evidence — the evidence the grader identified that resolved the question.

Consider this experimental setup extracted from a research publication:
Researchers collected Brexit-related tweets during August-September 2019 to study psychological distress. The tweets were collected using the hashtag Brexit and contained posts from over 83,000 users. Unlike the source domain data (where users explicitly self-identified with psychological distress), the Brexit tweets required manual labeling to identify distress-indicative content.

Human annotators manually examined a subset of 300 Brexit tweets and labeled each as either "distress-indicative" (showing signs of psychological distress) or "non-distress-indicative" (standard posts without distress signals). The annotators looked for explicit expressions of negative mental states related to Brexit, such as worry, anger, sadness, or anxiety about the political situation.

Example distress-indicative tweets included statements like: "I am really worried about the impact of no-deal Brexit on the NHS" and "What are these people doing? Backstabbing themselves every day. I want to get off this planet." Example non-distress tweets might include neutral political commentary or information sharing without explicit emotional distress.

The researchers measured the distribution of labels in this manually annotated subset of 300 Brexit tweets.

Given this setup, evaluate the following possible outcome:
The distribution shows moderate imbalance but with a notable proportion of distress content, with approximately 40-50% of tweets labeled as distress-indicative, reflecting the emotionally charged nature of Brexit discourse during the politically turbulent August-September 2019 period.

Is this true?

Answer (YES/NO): NO